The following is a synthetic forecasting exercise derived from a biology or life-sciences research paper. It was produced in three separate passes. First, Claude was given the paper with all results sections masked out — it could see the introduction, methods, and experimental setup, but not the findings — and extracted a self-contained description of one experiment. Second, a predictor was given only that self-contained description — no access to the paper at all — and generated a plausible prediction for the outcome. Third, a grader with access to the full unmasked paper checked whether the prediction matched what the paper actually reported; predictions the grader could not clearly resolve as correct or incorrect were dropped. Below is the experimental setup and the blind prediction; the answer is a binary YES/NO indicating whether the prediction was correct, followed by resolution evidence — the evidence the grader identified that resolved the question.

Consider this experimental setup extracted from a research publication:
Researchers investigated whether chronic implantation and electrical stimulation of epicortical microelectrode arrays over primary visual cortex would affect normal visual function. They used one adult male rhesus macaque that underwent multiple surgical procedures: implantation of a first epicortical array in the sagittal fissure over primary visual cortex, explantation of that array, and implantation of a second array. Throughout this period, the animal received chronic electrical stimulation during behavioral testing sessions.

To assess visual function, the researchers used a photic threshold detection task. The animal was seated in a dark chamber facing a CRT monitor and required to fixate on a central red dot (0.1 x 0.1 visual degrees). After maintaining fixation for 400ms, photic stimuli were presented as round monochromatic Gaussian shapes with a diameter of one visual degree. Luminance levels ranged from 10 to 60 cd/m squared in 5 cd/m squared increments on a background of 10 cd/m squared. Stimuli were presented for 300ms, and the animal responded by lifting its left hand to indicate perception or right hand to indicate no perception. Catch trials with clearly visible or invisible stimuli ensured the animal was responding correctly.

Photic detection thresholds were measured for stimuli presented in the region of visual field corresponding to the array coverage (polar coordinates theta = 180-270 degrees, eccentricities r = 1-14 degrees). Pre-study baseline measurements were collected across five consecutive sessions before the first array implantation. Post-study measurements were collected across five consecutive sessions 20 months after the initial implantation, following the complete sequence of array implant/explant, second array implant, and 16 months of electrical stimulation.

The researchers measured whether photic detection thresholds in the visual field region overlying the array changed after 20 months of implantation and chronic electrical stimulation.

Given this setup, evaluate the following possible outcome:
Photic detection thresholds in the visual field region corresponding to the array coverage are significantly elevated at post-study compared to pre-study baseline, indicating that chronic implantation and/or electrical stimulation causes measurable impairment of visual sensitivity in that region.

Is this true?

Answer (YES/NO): NO